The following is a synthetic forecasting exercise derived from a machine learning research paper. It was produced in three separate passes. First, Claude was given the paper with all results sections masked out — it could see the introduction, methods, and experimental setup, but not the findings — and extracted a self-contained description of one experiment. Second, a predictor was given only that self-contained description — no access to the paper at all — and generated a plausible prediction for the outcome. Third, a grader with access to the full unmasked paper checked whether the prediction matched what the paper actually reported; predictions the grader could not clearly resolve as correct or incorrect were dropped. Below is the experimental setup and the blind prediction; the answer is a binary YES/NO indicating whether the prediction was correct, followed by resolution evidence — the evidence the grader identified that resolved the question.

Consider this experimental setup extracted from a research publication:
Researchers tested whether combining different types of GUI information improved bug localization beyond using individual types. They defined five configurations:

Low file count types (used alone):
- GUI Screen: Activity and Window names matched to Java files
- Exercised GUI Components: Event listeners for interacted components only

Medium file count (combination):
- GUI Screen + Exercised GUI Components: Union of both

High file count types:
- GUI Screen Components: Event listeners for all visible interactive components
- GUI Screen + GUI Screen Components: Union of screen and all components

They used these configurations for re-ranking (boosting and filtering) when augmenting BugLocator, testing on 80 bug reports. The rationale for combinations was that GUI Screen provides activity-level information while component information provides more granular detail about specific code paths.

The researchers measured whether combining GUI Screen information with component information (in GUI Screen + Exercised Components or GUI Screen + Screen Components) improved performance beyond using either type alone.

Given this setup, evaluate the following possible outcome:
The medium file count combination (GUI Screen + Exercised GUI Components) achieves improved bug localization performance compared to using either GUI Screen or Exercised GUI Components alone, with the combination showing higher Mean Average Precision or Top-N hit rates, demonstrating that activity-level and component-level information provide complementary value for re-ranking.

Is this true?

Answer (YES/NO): NO